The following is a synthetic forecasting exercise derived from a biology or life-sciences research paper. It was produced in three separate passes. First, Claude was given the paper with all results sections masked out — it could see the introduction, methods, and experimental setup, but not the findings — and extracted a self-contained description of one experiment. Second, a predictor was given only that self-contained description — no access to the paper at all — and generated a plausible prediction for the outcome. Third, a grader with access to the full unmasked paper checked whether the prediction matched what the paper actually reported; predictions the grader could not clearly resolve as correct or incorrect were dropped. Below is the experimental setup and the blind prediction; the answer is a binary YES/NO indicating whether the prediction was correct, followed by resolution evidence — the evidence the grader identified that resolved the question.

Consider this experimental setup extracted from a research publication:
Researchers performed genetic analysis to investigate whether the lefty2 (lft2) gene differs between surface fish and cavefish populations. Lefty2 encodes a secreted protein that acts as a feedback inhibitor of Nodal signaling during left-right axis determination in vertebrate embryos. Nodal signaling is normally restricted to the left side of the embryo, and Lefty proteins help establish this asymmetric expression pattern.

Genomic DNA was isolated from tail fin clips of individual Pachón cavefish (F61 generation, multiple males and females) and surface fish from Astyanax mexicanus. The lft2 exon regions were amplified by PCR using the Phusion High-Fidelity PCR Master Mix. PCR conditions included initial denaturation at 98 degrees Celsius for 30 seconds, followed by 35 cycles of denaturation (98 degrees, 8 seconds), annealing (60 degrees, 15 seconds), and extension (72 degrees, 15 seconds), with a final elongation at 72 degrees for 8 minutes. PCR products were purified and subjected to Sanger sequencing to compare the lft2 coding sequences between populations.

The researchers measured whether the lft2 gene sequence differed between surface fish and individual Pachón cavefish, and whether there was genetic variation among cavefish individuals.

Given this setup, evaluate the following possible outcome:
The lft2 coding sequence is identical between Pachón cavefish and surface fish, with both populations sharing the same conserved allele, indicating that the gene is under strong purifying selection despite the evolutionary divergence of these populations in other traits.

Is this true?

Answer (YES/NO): YES